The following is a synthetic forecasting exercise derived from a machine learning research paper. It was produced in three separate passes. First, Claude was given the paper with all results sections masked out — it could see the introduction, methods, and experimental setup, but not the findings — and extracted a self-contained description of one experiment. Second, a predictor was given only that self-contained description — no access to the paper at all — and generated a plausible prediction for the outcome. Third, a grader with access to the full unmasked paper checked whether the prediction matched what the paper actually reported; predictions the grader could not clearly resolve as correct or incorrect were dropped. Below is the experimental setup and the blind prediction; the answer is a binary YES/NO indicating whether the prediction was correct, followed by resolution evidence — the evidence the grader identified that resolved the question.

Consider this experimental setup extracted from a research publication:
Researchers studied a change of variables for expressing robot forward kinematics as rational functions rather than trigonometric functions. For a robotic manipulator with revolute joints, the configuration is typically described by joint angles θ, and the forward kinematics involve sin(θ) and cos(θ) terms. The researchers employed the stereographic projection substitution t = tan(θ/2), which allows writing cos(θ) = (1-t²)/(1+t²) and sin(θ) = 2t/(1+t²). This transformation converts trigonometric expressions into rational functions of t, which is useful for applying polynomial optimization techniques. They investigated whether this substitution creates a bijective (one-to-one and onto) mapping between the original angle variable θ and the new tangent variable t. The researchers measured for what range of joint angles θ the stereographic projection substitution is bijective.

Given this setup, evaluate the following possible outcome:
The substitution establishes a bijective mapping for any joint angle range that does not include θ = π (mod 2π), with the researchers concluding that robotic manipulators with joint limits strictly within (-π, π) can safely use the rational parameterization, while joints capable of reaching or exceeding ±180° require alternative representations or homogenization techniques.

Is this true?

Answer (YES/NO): NO